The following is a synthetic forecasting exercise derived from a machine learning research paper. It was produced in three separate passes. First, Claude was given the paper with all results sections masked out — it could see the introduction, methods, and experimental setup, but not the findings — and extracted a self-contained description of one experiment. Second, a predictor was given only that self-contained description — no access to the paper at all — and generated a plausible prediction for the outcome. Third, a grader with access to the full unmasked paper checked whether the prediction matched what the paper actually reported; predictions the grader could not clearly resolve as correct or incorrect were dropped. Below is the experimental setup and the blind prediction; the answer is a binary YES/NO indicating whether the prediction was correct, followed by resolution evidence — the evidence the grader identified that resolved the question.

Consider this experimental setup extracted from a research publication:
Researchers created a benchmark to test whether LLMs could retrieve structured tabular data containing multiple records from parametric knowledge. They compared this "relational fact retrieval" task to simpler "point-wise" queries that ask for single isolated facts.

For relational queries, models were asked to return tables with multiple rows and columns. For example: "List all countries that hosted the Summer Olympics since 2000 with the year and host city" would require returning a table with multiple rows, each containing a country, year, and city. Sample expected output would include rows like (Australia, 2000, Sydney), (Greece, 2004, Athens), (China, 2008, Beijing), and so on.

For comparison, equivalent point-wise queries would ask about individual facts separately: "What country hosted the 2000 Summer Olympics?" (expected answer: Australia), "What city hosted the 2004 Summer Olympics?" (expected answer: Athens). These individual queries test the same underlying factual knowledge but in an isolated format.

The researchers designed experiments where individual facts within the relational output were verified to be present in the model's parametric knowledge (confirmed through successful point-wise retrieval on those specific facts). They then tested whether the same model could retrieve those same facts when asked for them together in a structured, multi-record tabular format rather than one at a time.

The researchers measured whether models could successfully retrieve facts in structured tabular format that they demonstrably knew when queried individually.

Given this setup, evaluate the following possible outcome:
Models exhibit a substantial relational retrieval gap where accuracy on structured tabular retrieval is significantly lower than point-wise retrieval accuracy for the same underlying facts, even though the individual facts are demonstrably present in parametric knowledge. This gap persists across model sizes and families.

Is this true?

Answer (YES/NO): YES